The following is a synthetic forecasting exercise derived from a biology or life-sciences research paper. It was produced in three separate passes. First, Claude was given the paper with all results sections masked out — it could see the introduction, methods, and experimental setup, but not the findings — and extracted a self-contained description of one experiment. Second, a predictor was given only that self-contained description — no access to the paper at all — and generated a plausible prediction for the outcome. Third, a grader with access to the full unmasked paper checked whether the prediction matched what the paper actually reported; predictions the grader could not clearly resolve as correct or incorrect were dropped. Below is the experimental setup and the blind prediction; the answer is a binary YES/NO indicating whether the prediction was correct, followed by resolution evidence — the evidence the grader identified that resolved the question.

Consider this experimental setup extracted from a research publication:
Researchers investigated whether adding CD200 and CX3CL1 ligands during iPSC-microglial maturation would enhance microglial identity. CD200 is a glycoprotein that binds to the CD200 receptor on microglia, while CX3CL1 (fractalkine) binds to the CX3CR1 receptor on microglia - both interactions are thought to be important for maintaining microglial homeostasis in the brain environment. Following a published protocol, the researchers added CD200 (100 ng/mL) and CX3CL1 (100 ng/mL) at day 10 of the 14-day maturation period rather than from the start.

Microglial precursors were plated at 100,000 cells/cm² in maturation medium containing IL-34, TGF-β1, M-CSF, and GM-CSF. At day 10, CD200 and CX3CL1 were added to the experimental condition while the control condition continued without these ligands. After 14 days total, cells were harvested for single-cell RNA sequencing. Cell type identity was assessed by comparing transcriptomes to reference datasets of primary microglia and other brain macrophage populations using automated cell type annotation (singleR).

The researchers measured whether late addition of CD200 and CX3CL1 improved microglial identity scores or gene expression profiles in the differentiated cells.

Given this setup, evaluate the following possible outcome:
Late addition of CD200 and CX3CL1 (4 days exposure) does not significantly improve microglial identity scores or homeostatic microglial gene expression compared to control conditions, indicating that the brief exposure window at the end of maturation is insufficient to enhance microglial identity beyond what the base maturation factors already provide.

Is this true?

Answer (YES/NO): YES